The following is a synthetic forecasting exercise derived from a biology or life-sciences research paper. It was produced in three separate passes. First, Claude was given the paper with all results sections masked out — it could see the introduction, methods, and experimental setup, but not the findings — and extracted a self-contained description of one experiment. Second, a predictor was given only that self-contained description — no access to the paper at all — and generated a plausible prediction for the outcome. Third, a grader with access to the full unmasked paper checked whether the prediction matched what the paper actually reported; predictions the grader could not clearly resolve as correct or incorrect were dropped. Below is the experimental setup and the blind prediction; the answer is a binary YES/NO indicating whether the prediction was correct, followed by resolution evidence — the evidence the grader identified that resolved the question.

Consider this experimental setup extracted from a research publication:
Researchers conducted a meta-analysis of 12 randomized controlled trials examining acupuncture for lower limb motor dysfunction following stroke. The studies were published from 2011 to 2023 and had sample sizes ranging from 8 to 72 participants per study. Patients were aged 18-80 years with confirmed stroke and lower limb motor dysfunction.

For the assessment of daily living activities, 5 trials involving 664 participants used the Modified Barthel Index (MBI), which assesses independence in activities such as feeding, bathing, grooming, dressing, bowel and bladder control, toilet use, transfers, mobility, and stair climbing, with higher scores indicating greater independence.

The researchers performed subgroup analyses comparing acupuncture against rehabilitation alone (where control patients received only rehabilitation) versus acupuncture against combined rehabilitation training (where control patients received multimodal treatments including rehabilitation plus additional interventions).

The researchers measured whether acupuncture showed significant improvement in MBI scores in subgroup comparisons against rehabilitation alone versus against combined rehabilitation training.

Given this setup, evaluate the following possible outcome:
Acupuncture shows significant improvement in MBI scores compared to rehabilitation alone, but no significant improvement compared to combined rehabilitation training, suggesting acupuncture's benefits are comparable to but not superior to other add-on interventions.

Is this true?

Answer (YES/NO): NO